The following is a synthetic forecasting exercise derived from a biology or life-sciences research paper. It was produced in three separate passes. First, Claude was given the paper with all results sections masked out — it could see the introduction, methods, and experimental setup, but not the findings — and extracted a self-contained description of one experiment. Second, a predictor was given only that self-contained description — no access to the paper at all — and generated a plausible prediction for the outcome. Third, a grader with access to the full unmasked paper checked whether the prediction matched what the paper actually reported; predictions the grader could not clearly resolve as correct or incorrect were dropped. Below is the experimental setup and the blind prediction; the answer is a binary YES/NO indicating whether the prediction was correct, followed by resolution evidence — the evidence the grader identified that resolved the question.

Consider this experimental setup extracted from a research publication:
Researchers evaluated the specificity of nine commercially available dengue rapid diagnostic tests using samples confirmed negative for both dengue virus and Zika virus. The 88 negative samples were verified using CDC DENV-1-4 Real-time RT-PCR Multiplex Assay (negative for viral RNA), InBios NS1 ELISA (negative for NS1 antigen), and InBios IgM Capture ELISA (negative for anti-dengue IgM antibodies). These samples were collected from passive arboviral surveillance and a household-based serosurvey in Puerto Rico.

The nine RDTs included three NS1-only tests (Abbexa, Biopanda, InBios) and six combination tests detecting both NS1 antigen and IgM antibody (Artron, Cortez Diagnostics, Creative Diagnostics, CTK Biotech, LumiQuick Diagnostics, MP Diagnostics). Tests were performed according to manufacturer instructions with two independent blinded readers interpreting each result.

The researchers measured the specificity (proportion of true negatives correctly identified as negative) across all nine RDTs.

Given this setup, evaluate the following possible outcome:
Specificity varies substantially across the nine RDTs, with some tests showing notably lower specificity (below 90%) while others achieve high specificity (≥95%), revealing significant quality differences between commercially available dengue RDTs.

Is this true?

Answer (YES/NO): YES